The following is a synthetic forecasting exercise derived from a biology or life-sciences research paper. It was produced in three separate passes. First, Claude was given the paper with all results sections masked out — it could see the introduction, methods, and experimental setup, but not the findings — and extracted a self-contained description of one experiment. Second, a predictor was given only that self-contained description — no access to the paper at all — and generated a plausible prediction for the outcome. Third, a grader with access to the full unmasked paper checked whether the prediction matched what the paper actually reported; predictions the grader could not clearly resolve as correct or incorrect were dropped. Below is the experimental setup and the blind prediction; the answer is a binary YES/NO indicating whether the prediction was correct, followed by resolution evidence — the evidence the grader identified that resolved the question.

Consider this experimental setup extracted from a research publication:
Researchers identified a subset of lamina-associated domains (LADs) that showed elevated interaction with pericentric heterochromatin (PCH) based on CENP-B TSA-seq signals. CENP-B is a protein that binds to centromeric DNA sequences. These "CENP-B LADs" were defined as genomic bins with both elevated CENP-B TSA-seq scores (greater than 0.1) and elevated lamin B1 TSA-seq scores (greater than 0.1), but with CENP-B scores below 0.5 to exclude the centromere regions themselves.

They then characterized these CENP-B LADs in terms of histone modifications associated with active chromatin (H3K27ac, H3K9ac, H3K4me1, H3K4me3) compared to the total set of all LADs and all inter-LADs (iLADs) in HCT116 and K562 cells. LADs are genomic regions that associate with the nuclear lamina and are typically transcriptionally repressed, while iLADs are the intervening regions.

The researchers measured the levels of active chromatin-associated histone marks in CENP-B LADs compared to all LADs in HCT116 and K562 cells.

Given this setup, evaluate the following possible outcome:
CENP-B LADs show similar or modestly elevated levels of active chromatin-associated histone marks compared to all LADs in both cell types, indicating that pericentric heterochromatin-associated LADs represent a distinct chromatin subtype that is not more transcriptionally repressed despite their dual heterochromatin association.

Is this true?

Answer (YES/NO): NO